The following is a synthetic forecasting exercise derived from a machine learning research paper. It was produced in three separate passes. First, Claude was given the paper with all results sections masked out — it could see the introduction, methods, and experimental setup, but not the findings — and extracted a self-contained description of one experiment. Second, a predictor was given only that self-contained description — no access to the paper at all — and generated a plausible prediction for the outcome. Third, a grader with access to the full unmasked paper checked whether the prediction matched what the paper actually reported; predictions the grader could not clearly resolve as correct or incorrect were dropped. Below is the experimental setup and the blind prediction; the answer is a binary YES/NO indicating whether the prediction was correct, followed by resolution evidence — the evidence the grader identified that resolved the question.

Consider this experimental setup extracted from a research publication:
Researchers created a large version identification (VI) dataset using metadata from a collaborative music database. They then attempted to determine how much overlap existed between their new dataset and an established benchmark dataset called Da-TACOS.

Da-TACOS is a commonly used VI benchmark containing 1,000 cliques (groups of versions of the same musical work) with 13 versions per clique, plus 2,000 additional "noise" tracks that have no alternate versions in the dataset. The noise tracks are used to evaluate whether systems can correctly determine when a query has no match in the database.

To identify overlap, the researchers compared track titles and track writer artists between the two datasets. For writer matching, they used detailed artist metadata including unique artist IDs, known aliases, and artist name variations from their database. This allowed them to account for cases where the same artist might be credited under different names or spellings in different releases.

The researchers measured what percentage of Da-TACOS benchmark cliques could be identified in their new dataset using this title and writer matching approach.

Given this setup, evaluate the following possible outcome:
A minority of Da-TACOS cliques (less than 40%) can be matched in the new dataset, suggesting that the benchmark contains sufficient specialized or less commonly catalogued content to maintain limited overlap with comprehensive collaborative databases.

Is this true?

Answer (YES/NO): NO